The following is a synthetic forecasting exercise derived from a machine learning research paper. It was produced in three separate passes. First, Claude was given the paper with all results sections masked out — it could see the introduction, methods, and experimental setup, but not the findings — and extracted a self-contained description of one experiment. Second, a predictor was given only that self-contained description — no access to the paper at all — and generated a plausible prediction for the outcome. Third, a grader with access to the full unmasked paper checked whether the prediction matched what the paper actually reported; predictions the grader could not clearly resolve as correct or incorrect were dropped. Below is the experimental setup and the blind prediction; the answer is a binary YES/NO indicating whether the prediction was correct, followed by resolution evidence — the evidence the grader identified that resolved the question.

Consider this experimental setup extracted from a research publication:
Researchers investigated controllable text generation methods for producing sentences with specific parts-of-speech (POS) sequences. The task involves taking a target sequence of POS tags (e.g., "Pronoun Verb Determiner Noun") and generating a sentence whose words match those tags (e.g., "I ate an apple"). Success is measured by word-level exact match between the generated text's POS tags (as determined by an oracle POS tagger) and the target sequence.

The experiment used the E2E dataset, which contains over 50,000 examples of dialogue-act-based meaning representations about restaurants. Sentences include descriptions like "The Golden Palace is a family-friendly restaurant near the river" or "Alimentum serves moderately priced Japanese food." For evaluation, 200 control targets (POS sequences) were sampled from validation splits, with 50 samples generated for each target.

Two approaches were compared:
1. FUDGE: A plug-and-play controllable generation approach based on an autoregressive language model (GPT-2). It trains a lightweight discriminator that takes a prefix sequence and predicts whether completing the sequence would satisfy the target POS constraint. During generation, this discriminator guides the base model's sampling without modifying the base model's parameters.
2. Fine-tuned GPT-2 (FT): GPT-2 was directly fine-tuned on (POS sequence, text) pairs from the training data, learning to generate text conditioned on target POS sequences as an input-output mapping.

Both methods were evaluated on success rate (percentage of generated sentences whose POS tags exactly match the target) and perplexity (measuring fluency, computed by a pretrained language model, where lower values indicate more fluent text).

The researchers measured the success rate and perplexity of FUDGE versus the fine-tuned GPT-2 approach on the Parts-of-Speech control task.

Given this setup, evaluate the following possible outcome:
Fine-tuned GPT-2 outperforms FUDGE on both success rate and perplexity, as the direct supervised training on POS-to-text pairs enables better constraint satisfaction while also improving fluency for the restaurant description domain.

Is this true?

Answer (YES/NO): YES